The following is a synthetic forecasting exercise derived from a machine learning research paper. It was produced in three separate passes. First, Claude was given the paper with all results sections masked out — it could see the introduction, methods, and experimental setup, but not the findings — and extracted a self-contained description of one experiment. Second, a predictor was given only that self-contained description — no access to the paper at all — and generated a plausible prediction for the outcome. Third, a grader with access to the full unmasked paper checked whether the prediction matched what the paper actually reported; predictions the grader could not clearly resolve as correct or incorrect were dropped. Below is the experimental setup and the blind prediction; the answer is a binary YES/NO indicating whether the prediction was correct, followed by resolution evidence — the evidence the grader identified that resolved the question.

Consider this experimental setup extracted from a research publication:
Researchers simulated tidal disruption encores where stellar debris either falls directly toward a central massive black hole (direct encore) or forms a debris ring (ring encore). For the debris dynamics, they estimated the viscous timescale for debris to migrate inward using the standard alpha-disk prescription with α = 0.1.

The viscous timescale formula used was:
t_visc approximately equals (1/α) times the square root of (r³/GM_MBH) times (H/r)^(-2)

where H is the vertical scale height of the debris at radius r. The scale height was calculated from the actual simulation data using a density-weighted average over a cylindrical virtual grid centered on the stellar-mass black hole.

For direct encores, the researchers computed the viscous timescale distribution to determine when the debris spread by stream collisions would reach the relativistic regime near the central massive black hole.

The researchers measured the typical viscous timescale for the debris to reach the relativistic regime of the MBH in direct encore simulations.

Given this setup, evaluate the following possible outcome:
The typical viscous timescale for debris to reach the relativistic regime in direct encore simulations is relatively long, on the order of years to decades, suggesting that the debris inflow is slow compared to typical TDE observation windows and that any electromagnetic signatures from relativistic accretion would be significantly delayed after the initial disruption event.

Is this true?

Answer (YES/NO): NO